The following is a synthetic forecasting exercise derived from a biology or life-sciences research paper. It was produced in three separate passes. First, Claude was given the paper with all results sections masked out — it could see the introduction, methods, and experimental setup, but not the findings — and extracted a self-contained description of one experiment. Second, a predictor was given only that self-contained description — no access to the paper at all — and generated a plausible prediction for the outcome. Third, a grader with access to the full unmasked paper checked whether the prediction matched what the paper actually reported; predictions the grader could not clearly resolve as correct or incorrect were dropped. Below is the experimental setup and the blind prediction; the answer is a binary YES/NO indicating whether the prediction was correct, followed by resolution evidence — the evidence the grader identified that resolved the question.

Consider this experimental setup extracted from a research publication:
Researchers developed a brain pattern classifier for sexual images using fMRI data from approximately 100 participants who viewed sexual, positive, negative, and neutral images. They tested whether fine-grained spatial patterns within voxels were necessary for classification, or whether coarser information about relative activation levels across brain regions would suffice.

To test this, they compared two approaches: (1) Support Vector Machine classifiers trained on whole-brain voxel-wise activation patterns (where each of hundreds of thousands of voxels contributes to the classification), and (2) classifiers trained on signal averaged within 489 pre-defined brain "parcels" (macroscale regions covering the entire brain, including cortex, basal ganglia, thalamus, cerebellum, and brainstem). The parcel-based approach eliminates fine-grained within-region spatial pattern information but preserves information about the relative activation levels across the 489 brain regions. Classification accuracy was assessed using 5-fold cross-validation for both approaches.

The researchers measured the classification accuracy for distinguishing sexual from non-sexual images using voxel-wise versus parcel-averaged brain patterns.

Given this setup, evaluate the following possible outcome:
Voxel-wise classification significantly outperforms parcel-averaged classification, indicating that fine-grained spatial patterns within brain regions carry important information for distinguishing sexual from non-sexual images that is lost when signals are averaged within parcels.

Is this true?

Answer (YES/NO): NO